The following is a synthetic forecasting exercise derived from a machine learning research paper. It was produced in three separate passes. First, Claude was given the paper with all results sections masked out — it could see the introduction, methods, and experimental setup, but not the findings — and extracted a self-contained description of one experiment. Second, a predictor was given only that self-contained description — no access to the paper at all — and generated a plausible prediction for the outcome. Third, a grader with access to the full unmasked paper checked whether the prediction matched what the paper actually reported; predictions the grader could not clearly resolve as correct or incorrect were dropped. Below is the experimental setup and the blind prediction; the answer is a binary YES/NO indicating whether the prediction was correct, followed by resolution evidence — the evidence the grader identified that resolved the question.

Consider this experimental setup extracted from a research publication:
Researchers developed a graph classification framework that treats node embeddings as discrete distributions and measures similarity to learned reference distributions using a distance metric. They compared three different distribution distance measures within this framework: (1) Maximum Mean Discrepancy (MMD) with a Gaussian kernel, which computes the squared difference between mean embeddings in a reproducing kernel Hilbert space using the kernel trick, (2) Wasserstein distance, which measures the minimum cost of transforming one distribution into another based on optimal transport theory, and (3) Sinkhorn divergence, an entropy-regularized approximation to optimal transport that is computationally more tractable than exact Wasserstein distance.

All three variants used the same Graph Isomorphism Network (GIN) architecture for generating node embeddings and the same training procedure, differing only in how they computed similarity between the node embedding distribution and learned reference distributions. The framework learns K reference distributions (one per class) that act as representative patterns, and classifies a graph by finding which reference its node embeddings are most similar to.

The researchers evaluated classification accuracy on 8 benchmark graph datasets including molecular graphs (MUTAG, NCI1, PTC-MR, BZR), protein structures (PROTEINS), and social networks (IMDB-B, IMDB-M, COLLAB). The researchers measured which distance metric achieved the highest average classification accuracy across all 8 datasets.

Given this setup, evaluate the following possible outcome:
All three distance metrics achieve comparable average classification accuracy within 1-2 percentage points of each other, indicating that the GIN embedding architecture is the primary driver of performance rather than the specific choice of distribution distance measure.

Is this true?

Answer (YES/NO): YES